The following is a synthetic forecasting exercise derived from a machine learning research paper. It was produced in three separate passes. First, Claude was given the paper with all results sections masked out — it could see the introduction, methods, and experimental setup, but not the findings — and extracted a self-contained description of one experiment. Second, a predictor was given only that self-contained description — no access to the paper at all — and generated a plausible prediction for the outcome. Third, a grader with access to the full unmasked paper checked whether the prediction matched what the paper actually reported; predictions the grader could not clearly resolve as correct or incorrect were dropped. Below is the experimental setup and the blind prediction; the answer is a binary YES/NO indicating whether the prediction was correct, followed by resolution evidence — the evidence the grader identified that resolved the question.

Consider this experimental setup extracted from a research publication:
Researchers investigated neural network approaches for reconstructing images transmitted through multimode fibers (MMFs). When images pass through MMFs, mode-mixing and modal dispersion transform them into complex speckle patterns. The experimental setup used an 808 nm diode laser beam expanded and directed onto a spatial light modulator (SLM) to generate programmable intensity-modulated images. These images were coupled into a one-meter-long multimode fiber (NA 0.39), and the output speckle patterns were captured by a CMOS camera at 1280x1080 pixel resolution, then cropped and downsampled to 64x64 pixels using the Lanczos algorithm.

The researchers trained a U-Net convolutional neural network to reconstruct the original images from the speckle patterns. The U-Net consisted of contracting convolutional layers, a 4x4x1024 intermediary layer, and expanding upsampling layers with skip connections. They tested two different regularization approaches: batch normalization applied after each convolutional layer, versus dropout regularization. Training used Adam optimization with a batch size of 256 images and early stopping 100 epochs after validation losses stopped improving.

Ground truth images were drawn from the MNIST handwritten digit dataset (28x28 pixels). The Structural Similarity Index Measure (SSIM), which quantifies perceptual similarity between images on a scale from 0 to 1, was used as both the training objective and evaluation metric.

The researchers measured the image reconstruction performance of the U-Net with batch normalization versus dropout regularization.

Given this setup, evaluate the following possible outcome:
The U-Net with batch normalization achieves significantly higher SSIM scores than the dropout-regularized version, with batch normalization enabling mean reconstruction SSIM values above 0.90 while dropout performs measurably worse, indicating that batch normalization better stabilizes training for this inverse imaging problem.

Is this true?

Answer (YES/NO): NO